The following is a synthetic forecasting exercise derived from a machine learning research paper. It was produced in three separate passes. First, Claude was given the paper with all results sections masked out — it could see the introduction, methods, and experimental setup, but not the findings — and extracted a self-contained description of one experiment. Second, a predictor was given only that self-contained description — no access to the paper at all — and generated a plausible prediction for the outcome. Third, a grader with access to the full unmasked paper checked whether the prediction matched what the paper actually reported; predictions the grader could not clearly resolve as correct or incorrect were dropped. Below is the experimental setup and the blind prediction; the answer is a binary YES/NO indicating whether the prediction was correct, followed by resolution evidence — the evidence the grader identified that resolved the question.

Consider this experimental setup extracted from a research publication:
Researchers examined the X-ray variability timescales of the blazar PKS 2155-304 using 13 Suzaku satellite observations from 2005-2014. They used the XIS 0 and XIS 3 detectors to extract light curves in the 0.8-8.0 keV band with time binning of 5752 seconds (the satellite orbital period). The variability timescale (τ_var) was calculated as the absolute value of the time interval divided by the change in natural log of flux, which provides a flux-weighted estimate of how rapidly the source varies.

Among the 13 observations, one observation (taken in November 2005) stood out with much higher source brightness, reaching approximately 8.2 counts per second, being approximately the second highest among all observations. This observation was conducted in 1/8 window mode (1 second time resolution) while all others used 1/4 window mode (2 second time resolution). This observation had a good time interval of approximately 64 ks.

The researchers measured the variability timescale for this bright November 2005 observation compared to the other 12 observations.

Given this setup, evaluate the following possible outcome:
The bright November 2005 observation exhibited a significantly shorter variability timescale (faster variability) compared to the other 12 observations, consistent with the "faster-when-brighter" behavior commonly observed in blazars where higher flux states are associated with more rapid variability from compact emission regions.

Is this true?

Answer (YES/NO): NO